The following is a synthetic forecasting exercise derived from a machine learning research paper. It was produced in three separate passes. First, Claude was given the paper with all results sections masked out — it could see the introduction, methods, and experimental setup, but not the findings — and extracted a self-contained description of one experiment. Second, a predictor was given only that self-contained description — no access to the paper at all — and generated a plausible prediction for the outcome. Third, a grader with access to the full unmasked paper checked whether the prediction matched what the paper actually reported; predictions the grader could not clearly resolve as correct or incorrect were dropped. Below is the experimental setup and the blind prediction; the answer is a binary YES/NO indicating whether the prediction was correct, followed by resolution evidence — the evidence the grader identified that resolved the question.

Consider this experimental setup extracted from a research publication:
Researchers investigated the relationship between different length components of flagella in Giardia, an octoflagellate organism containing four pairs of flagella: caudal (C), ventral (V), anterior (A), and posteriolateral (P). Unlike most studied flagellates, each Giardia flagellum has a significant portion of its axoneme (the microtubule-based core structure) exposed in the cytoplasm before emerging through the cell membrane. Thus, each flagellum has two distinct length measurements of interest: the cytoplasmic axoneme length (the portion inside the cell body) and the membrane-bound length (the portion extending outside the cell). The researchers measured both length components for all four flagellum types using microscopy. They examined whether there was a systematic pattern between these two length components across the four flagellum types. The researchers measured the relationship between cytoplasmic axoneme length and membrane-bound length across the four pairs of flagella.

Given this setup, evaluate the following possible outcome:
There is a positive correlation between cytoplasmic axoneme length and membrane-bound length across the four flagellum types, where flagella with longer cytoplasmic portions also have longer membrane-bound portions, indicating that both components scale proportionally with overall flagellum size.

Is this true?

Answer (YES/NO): NO